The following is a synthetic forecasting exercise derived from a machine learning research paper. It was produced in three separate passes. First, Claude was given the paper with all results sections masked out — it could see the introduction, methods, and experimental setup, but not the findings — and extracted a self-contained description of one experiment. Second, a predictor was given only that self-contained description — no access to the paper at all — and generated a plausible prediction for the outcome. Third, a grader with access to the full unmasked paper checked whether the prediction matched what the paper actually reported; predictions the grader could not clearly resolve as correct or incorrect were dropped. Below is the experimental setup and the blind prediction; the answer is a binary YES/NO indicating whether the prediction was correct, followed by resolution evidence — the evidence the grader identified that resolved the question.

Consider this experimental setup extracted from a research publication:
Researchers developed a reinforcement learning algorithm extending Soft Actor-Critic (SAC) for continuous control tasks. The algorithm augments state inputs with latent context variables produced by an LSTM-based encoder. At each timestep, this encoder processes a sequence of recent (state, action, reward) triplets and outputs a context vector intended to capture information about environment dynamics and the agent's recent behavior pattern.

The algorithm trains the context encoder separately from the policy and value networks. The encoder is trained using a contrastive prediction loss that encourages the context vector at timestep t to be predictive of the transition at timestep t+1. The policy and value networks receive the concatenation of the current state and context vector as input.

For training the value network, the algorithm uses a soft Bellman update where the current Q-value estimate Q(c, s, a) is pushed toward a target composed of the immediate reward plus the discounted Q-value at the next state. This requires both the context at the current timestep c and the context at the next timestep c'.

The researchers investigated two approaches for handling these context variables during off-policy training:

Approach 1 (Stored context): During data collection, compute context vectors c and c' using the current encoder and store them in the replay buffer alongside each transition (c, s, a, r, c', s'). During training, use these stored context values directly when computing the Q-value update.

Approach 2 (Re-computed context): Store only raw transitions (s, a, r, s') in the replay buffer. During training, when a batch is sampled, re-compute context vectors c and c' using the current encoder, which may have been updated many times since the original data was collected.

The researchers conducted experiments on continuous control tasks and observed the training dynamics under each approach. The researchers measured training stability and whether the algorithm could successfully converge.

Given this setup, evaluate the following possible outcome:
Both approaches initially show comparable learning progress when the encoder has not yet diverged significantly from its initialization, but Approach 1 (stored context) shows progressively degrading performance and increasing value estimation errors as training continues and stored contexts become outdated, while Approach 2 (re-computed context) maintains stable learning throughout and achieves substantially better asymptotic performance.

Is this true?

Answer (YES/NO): NO